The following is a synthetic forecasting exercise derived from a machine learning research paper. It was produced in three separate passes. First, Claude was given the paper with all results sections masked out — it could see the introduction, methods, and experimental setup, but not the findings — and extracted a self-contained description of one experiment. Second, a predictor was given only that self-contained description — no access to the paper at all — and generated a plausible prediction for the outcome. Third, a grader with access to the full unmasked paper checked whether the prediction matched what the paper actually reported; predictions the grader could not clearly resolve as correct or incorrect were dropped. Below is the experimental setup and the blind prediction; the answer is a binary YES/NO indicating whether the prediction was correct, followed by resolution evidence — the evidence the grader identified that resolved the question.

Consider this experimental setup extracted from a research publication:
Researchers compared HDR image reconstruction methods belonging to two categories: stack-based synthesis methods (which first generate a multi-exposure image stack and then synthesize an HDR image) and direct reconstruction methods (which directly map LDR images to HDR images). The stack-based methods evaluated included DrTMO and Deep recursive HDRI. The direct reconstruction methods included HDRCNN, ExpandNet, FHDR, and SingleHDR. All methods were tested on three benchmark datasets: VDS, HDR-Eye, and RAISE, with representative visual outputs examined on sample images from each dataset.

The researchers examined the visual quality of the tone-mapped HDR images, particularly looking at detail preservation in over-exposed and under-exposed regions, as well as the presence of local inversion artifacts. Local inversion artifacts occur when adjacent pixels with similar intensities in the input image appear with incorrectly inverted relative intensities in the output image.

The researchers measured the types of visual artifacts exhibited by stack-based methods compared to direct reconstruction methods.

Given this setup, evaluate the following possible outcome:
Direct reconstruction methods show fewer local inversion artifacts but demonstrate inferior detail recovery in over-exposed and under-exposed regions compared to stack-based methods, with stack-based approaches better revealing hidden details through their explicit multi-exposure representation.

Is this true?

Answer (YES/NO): NO